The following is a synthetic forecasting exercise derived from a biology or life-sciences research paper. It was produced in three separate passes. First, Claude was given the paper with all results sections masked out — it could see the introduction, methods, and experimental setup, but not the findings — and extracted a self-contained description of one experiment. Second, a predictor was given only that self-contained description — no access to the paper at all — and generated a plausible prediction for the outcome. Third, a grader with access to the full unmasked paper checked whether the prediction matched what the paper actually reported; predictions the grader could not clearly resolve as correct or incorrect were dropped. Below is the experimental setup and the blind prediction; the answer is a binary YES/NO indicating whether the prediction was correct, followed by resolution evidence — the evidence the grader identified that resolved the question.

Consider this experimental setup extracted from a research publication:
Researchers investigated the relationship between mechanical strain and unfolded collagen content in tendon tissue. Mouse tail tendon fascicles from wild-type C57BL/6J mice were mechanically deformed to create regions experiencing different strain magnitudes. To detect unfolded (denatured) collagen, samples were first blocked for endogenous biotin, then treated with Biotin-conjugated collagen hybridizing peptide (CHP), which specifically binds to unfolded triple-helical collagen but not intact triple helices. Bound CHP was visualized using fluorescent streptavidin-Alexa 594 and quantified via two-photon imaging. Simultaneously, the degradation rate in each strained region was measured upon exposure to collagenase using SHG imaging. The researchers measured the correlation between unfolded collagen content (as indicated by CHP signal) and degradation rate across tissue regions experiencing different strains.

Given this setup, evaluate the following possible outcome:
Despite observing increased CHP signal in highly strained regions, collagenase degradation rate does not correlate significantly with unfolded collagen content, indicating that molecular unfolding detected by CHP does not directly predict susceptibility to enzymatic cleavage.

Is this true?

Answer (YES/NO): NO